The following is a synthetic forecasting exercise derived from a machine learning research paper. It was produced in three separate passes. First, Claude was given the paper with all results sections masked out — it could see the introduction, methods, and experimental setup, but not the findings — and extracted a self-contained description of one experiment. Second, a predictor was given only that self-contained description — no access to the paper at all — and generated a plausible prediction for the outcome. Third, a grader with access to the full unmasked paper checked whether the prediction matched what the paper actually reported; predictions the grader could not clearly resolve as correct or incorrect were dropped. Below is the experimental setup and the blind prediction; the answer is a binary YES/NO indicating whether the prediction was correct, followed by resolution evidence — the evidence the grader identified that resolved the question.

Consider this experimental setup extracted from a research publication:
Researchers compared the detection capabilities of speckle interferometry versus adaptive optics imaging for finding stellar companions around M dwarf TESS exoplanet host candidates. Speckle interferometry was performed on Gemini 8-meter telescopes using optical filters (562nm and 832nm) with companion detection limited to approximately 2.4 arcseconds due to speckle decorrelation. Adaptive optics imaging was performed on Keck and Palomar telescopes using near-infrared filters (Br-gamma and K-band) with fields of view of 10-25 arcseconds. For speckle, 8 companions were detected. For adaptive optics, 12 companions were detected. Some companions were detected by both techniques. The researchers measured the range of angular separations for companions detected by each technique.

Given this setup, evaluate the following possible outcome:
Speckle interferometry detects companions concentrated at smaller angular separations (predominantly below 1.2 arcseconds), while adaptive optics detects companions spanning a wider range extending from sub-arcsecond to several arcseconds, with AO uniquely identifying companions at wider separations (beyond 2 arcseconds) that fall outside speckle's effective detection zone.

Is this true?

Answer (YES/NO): YES